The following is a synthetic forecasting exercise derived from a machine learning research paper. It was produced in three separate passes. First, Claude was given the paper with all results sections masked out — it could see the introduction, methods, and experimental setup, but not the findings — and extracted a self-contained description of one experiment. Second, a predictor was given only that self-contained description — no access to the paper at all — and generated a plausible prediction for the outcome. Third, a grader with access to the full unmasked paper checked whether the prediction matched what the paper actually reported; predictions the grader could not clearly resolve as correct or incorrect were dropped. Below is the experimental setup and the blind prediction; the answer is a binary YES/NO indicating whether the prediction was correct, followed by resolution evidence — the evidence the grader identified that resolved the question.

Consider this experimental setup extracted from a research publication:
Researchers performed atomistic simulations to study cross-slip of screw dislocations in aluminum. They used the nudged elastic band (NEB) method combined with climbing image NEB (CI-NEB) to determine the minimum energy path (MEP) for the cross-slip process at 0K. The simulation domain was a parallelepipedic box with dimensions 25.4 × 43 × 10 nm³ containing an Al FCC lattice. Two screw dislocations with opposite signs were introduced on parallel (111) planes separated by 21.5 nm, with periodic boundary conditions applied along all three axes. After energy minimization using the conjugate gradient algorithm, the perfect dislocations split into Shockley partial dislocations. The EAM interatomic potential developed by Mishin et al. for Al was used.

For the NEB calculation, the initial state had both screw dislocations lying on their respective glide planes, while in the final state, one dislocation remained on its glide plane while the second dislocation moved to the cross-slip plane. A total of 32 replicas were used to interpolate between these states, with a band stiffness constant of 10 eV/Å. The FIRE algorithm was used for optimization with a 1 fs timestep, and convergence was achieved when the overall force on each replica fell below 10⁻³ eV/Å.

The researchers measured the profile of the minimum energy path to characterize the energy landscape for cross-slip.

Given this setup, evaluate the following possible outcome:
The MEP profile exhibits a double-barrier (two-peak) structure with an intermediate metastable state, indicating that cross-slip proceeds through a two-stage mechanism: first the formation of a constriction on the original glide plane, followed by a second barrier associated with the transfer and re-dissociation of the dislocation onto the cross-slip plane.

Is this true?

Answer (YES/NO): NO